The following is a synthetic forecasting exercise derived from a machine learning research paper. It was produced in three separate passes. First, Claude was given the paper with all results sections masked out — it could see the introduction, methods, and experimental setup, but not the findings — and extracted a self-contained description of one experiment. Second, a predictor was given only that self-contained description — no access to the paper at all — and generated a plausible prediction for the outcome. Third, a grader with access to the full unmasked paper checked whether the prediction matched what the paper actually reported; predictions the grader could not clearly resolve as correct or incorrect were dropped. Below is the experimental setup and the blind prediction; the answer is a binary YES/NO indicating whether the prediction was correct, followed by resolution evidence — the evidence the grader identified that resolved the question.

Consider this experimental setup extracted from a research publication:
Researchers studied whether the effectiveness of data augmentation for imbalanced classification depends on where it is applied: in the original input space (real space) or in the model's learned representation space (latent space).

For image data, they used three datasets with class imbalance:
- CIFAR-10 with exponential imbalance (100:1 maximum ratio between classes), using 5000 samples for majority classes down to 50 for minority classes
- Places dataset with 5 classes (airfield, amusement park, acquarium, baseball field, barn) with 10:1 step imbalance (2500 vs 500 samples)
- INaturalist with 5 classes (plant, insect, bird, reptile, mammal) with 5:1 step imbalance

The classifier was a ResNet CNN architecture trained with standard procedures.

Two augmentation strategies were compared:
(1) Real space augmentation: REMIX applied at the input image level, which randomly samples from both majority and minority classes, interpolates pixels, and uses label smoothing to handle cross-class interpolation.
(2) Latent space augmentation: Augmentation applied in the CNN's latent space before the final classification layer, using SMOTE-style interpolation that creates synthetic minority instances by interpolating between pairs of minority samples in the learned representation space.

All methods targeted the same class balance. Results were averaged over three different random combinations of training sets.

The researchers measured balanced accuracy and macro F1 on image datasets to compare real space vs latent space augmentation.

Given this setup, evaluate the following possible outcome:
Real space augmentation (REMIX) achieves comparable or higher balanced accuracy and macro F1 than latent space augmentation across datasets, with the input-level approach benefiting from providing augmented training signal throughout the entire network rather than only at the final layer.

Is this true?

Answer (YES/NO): NO